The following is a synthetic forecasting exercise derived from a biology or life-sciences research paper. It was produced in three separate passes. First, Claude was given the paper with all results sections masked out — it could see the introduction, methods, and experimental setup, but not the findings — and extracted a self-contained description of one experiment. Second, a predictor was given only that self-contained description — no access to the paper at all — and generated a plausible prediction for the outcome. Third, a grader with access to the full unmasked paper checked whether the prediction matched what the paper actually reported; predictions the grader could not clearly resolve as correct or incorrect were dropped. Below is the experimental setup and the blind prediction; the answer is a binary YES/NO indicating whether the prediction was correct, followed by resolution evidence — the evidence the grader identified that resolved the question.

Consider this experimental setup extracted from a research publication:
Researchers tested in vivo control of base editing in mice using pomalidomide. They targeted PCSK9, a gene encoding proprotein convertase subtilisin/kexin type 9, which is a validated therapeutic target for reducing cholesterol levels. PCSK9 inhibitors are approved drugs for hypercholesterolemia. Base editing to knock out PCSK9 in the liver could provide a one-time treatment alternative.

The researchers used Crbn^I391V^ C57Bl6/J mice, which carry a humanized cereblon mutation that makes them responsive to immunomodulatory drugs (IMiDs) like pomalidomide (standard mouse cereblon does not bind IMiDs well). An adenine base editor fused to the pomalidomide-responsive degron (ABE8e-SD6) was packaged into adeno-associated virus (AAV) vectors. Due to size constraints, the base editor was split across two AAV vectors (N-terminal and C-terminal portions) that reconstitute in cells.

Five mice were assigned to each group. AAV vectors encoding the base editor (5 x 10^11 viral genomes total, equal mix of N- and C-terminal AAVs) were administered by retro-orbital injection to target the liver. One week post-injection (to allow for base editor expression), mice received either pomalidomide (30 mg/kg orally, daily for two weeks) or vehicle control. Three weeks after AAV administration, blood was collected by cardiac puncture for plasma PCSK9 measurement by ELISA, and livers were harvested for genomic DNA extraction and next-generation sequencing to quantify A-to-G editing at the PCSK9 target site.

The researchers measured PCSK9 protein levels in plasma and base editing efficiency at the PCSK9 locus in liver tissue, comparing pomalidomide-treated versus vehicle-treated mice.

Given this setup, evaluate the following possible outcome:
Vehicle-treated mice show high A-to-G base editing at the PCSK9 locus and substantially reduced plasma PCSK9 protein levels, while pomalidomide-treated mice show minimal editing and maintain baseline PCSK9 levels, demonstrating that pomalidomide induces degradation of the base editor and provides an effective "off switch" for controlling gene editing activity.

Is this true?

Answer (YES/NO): YES